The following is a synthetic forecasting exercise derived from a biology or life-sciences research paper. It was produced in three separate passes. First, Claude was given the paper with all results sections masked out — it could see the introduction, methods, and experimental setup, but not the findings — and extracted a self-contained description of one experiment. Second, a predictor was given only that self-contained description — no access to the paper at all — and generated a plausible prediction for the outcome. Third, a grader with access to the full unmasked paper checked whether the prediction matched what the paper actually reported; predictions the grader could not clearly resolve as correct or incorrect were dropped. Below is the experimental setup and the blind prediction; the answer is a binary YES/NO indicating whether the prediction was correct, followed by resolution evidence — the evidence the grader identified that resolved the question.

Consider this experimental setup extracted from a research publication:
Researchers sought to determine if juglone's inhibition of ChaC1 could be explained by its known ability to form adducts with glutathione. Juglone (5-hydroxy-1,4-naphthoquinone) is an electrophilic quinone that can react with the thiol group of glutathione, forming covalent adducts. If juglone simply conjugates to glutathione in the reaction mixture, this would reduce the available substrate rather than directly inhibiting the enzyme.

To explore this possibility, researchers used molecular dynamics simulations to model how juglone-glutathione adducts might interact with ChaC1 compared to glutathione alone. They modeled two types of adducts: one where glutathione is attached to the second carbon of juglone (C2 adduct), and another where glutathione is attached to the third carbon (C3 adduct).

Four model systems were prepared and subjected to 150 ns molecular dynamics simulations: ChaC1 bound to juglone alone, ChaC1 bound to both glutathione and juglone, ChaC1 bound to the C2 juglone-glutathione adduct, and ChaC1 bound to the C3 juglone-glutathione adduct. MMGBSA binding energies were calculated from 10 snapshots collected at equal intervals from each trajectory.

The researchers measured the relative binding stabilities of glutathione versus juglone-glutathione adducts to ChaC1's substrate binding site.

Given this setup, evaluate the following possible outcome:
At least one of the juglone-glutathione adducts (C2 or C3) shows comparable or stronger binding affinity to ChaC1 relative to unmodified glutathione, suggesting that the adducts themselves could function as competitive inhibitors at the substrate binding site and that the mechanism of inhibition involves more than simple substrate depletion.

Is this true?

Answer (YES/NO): YES